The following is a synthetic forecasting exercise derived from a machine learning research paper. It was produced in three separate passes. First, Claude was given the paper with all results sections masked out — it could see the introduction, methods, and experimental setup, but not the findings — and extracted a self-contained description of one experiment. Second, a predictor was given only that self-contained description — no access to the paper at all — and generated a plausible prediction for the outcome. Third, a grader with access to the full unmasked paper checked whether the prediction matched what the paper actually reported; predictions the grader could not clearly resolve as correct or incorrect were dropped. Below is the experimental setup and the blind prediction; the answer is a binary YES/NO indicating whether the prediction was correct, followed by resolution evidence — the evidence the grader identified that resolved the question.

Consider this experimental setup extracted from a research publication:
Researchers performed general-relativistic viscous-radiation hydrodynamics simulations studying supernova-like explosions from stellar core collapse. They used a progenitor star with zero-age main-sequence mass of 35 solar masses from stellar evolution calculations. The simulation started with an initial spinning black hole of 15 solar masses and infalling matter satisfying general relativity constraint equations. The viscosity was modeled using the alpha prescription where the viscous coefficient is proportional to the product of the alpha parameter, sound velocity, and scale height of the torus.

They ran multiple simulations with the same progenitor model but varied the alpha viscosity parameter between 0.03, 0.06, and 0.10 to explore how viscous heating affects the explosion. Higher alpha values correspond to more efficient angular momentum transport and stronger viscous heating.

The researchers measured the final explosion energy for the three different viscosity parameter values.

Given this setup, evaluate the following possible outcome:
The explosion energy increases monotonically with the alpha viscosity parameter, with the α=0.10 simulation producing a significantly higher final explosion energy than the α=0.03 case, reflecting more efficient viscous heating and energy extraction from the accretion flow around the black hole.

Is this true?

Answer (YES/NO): NO